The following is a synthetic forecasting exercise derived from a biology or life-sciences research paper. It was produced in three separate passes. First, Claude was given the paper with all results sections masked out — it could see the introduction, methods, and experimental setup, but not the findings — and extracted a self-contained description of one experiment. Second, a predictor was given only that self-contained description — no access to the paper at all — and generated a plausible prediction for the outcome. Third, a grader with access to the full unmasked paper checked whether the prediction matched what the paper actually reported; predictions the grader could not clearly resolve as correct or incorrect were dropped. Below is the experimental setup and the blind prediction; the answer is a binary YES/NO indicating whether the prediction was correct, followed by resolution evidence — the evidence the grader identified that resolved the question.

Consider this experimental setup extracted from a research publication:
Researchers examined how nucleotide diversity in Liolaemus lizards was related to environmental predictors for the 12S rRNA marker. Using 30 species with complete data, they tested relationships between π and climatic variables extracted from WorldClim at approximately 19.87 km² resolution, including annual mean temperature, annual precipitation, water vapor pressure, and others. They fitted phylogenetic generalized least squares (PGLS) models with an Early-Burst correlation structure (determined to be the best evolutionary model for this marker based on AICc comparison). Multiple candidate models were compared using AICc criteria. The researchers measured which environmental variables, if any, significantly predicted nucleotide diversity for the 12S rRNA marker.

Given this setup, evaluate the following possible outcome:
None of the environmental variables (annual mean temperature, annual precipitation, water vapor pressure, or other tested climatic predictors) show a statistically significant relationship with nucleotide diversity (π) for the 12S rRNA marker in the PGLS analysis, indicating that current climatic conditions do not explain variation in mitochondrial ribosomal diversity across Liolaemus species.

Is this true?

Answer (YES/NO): NO